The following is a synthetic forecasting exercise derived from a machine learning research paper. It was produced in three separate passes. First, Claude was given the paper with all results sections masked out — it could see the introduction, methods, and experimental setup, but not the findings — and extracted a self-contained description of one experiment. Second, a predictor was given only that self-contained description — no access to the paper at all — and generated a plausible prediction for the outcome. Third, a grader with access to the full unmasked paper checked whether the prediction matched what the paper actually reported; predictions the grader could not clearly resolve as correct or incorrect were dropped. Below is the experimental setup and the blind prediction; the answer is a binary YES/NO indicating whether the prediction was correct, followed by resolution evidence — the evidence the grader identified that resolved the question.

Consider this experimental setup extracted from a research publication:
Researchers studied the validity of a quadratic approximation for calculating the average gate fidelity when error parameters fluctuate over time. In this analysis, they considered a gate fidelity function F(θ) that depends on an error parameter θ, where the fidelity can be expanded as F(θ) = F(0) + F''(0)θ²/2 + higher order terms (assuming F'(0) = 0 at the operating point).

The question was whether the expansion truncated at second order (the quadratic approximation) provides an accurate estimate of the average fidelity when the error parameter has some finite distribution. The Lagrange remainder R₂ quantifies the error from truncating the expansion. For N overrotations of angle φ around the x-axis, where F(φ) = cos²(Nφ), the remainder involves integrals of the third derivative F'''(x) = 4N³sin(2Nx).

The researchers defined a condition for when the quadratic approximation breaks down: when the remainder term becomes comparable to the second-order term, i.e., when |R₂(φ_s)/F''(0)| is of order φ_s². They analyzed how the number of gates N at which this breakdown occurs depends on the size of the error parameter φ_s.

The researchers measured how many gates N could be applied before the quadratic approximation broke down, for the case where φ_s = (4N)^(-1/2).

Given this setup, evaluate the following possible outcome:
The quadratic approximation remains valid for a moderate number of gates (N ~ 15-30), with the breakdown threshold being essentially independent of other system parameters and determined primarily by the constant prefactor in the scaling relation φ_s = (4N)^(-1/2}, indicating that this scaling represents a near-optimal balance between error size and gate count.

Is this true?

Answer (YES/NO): NO